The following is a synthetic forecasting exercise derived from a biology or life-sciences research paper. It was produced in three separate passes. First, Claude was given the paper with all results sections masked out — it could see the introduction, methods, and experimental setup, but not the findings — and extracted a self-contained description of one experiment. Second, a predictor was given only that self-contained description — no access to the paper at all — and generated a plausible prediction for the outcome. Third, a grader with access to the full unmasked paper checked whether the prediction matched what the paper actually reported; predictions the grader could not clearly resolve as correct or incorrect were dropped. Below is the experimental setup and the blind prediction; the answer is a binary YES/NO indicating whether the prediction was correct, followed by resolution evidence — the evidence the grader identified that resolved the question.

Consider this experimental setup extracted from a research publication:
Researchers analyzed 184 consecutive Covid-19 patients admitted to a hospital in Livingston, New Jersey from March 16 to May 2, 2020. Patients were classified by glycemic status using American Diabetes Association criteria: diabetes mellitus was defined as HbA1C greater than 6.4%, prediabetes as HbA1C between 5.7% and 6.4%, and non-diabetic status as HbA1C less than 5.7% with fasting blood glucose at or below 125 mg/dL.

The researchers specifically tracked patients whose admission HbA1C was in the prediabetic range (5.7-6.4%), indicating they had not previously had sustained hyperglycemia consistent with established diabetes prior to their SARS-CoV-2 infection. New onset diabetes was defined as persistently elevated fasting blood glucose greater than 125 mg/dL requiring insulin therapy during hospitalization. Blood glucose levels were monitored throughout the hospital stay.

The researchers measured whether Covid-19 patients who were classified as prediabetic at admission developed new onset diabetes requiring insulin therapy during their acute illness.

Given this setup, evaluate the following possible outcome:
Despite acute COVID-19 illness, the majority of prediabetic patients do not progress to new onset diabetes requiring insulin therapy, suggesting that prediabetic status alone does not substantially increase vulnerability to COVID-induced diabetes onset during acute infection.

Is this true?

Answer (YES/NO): NO